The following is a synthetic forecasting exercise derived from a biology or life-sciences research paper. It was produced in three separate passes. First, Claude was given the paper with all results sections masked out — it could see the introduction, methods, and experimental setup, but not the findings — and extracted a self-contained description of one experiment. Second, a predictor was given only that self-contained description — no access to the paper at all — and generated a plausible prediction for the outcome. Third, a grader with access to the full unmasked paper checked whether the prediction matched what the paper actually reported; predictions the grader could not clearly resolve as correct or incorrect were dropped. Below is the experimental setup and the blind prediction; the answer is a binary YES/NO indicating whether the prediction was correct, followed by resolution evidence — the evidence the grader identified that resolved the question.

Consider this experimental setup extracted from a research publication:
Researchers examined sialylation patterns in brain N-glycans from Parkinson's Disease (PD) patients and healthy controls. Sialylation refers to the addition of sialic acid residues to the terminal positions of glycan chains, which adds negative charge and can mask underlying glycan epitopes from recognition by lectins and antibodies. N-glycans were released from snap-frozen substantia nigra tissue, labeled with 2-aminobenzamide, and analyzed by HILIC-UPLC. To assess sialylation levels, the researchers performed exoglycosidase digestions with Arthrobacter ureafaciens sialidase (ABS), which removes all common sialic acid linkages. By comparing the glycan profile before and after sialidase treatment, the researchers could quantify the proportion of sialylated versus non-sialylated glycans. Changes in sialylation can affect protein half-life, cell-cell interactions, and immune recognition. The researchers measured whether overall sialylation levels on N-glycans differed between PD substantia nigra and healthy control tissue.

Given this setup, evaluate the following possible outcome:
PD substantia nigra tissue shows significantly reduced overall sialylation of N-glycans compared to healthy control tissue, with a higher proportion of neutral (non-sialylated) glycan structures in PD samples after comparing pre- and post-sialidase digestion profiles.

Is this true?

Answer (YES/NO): NO